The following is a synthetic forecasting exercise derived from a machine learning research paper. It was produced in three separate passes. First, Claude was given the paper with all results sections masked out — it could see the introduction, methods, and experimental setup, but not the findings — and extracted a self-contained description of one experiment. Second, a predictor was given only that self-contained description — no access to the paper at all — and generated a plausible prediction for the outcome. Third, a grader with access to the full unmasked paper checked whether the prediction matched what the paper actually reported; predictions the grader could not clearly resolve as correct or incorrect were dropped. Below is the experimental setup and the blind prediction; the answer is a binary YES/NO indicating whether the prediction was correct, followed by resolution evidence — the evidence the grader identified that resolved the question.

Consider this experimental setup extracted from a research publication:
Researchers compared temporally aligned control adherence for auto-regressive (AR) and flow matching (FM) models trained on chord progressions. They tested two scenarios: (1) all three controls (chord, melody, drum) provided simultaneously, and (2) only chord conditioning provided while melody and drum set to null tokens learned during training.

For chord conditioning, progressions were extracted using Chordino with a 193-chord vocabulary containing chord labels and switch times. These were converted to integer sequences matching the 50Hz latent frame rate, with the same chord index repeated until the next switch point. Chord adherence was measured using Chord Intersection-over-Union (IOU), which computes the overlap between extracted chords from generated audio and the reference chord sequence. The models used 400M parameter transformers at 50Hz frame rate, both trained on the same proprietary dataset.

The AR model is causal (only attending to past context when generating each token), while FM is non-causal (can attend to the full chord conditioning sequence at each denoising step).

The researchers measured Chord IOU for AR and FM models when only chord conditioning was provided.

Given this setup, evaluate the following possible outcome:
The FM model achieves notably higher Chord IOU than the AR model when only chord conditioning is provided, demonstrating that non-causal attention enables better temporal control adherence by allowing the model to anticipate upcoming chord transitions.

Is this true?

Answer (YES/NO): NO